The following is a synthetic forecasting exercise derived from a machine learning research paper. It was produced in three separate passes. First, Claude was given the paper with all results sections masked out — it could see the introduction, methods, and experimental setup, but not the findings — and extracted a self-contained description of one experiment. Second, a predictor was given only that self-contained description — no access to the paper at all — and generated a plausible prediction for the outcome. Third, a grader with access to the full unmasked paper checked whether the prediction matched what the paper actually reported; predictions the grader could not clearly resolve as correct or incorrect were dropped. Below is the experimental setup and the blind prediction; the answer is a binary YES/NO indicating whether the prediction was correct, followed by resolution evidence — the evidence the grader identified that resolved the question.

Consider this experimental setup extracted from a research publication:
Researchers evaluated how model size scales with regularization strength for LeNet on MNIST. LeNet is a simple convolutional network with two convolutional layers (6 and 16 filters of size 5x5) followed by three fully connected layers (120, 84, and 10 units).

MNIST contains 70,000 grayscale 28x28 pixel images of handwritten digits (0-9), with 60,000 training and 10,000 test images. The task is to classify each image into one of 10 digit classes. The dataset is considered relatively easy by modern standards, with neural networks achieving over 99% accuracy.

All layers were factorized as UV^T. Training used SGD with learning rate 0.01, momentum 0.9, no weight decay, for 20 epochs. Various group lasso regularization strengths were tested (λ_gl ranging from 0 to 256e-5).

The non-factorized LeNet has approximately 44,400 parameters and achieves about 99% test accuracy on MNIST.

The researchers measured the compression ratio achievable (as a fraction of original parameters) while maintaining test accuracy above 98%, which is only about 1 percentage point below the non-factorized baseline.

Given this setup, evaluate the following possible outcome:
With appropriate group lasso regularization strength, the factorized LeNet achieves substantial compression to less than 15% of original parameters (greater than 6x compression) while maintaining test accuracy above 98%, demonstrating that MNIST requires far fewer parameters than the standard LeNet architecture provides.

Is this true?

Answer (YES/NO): NO